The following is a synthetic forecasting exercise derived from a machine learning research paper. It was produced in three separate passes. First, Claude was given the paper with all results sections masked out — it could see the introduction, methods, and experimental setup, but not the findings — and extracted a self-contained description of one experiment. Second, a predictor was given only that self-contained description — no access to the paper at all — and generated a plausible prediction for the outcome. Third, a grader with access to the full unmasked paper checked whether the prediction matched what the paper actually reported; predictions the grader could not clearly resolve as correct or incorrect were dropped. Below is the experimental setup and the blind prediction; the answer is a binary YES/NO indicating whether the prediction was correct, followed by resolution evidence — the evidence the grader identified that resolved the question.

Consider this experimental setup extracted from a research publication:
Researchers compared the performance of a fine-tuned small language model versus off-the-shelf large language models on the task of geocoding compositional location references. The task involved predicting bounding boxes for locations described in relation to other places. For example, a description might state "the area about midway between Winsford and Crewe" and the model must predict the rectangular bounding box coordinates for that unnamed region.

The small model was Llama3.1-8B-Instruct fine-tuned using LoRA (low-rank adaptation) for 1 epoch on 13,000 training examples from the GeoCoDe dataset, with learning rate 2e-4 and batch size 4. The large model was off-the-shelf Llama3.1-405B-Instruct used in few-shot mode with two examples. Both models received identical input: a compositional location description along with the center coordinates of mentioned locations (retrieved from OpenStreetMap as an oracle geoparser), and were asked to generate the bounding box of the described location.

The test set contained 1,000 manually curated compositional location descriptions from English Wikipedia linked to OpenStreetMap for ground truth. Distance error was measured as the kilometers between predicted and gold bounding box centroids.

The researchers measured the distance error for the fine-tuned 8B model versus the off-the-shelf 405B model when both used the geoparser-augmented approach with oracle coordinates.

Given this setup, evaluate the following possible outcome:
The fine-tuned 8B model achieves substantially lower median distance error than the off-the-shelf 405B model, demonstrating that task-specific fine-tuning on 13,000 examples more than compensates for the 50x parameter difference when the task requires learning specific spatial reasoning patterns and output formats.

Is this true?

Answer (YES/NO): YES